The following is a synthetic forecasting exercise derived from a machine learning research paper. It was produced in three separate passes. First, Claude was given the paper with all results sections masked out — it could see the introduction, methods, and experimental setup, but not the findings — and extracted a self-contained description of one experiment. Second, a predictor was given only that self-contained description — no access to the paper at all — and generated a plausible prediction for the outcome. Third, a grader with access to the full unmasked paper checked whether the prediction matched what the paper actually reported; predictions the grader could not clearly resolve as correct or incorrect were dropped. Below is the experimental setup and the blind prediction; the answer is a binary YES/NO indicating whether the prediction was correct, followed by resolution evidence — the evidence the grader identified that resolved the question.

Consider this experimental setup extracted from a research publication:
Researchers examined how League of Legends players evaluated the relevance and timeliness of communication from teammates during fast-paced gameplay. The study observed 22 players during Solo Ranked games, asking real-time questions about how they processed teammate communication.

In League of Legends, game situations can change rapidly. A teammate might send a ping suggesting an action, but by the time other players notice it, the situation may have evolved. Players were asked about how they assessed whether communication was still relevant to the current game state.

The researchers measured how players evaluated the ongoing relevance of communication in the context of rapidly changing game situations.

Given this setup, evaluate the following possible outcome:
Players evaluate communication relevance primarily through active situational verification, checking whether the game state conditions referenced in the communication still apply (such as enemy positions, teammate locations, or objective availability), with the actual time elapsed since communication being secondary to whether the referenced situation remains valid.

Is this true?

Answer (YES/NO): YES